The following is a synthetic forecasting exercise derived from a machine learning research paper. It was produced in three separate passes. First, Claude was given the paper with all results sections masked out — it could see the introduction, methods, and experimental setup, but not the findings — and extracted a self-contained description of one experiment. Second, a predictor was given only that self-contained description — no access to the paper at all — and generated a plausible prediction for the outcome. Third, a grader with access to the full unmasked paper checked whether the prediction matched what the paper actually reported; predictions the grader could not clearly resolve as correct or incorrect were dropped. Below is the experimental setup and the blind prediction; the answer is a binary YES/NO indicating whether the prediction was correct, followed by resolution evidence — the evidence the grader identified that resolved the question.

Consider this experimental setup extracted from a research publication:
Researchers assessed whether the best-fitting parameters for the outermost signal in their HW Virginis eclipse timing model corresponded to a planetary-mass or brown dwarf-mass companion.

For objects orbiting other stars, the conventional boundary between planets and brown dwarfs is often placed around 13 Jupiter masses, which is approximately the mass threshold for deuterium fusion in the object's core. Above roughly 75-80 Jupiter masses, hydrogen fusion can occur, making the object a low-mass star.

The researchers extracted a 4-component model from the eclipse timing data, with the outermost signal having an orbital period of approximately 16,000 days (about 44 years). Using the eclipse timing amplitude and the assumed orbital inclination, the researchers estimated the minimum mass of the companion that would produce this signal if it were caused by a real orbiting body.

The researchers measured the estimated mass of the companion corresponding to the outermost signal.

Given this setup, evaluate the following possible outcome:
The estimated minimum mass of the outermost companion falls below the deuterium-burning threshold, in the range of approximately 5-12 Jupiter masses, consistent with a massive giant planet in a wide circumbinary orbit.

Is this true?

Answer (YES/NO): NO